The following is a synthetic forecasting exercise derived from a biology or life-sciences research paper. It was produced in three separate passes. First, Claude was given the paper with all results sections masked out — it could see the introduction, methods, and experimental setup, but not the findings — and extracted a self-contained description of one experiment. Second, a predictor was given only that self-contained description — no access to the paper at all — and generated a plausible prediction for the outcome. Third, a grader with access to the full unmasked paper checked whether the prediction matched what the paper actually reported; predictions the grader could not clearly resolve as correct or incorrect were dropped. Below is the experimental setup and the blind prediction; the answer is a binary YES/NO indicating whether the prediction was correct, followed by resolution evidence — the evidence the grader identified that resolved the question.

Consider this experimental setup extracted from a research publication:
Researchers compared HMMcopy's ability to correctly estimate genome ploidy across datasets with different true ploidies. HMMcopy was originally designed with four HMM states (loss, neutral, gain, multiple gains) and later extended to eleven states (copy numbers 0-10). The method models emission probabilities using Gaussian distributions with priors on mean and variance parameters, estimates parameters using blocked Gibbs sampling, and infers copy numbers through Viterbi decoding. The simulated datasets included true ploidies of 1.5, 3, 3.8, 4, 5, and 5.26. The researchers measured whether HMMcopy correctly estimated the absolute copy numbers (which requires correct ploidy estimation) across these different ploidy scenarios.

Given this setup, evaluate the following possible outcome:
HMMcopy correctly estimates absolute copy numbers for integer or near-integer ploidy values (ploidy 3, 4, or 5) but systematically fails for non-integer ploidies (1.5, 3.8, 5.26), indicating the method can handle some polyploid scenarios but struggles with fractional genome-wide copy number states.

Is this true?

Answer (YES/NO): NO